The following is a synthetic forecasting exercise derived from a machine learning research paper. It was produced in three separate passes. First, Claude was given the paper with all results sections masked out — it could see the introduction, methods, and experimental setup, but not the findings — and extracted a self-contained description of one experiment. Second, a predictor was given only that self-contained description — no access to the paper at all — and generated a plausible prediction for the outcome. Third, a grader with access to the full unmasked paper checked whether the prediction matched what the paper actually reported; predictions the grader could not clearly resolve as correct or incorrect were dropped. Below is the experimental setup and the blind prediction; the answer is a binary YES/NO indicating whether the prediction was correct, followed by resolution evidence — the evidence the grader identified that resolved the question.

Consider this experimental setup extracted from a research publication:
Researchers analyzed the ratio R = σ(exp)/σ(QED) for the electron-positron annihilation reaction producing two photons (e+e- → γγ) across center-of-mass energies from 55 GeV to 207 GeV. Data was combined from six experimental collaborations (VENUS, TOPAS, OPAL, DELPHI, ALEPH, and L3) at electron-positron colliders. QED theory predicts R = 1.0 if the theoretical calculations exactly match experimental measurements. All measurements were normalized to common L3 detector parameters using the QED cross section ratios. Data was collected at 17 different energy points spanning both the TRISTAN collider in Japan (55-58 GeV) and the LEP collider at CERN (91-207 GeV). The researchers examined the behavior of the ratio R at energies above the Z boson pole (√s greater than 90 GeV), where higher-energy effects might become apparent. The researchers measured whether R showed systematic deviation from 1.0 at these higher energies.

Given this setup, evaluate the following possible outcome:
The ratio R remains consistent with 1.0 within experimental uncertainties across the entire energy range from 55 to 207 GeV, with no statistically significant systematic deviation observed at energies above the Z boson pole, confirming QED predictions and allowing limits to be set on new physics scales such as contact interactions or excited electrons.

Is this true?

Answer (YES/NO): NO